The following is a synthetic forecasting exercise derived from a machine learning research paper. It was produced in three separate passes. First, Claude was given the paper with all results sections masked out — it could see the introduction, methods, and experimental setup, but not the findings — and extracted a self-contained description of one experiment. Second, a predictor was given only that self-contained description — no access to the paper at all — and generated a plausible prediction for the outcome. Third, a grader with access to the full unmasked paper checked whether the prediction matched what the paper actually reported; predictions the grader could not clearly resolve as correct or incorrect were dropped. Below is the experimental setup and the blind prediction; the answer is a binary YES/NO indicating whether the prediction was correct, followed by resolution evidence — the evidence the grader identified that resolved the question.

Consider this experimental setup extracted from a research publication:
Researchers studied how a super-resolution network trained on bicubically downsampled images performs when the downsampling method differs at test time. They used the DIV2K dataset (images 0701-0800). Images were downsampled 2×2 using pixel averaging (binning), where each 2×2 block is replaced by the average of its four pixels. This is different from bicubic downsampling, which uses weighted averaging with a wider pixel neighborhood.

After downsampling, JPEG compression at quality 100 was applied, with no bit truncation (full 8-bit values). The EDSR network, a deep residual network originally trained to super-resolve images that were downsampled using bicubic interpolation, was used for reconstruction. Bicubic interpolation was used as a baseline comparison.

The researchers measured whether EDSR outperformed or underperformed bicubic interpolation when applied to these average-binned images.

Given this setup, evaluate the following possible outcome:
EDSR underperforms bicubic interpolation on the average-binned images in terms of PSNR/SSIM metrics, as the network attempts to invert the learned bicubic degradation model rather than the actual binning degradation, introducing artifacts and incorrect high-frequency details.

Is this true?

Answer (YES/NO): NO